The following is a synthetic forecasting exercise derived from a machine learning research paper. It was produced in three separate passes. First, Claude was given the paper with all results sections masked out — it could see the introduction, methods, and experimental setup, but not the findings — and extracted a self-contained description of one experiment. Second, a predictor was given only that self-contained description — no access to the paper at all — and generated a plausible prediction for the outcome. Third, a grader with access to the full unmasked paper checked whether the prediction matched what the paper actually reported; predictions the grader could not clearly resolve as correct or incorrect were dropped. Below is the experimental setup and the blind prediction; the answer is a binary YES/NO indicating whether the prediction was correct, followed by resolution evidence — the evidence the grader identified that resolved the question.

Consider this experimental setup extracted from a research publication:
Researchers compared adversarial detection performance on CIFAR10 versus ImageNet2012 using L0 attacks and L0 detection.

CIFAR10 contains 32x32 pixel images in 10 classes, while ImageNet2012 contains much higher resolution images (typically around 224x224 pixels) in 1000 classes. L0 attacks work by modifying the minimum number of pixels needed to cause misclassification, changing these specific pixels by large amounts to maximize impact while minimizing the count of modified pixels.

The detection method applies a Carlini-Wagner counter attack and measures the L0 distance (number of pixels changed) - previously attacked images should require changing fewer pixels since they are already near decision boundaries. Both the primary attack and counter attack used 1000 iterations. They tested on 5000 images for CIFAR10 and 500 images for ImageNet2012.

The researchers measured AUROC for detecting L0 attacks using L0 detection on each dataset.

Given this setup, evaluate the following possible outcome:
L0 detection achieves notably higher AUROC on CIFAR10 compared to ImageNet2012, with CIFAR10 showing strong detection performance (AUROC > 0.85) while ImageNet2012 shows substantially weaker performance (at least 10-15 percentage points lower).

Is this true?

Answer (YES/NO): NO